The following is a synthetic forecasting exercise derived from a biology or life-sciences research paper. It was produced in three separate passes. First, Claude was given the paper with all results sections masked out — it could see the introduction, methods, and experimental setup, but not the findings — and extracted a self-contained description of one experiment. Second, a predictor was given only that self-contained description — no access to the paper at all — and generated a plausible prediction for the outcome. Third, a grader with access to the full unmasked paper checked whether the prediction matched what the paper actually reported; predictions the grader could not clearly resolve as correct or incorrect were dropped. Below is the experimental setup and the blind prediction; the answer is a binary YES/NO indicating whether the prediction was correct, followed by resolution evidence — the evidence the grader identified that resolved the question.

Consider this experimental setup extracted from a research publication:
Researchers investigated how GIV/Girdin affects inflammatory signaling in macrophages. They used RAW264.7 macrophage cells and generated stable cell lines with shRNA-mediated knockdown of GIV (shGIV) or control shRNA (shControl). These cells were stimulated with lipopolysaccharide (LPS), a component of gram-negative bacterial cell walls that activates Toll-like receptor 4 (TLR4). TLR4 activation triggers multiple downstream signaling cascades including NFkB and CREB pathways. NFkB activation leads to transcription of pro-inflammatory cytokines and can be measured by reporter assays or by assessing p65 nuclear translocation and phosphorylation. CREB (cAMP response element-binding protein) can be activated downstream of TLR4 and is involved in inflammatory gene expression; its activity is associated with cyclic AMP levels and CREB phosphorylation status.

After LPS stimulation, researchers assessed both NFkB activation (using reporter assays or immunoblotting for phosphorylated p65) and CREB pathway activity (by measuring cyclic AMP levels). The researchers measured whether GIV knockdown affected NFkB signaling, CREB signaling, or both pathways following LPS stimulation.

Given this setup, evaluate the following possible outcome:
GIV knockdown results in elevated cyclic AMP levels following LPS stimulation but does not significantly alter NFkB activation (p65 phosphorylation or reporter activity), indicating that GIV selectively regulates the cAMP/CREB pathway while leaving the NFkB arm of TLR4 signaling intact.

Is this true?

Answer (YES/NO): NO